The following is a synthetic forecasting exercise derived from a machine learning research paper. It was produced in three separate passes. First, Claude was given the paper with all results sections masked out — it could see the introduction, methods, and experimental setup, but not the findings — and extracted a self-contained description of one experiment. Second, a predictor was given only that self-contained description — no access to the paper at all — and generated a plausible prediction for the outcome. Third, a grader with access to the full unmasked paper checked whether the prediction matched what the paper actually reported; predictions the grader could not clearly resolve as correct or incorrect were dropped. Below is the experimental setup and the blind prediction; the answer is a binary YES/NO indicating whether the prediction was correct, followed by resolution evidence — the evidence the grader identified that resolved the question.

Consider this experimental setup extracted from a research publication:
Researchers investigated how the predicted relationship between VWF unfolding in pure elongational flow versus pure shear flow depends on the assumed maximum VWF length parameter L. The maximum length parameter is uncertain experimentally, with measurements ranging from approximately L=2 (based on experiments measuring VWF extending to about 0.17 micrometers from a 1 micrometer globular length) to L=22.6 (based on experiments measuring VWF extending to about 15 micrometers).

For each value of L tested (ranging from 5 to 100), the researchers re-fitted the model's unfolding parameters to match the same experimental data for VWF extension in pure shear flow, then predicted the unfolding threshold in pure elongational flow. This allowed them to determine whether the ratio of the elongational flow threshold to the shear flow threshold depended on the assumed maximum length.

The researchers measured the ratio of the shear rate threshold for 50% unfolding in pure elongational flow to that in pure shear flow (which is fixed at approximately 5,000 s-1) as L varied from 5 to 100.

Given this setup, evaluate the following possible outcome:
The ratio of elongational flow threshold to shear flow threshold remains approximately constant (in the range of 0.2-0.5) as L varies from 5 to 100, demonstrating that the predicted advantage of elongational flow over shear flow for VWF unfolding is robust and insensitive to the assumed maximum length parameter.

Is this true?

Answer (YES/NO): NO